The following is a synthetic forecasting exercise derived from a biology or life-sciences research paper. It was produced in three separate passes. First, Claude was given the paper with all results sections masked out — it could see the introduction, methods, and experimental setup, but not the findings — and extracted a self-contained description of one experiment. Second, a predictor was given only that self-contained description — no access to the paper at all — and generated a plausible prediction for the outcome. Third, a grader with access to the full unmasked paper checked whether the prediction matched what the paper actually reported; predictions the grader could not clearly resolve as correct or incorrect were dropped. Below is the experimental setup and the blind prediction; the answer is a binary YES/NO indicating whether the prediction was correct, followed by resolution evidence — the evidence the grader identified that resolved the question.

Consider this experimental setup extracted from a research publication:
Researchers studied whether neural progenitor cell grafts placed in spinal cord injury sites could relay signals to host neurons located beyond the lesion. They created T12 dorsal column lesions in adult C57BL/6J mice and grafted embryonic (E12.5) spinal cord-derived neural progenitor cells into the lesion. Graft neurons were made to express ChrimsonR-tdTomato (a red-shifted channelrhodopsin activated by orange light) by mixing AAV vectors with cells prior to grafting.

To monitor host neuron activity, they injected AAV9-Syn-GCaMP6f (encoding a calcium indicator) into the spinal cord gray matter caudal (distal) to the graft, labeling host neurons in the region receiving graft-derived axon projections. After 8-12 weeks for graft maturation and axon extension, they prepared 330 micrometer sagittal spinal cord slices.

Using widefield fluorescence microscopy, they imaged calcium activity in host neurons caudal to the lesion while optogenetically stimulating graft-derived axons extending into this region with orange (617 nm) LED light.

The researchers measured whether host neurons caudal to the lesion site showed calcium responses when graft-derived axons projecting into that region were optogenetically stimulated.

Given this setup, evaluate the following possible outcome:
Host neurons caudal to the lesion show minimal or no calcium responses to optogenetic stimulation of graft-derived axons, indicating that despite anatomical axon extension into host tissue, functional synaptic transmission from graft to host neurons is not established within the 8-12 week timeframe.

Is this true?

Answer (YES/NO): NO